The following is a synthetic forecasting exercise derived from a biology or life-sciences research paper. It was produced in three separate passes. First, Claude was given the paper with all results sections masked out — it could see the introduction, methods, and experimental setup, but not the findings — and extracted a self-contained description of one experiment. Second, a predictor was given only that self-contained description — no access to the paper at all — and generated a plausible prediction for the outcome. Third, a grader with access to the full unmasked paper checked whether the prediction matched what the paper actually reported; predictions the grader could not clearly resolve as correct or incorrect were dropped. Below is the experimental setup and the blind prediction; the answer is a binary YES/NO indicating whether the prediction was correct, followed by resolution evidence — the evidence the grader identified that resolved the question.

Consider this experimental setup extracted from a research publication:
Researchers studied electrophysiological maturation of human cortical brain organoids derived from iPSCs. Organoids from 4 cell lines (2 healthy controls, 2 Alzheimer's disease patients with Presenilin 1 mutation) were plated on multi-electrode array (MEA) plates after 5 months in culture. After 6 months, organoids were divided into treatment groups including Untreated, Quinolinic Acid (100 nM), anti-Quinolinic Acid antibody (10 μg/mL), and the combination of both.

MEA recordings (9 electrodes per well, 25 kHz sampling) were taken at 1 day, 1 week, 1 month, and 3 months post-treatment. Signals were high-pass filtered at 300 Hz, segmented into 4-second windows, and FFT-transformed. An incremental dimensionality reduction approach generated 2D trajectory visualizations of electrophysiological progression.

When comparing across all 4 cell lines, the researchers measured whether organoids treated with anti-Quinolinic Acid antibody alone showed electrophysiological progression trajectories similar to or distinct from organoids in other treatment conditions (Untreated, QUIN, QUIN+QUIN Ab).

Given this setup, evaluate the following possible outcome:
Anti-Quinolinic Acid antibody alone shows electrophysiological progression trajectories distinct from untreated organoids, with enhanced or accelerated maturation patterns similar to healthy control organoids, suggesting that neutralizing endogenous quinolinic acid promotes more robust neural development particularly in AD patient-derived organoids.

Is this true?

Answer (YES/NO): NO